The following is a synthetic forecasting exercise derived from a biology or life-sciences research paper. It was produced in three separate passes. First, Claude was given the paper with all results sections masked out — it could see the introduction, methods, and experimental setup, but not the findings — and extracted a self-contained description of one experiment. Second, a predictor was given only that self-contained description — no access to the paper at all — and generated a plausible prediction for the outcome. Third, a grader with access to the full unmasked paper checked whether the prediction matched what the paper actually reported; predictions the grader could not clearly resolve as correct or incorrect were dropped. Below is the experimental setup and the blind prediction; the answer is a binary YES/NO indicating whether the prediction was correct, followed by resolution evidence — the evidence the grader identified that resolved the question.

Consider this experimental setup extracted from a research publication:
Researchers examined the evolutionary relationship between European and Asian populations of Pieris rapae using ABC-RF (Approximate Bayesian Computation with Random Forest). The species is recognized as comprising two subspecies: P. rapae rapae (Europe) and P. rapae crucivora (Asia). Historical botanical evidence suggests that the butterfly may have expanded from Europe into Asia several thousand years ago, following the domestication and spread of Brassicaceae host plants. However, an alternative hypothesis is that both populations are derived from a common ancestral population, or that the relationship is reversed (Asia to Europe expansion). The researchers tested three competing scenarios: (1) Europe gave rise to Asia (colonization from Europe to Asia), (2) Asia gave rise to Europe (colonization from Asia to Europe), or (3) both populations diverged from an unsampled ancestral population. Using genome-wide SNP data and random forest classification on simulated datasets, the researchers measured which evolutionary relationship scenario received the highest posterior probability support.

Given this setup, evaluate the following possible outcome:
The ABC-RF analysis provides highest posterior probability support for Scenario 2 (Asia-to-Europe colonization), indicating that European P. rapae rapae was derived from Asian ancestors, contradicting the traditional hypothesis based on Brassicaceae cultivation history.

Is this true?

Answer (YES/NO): NO